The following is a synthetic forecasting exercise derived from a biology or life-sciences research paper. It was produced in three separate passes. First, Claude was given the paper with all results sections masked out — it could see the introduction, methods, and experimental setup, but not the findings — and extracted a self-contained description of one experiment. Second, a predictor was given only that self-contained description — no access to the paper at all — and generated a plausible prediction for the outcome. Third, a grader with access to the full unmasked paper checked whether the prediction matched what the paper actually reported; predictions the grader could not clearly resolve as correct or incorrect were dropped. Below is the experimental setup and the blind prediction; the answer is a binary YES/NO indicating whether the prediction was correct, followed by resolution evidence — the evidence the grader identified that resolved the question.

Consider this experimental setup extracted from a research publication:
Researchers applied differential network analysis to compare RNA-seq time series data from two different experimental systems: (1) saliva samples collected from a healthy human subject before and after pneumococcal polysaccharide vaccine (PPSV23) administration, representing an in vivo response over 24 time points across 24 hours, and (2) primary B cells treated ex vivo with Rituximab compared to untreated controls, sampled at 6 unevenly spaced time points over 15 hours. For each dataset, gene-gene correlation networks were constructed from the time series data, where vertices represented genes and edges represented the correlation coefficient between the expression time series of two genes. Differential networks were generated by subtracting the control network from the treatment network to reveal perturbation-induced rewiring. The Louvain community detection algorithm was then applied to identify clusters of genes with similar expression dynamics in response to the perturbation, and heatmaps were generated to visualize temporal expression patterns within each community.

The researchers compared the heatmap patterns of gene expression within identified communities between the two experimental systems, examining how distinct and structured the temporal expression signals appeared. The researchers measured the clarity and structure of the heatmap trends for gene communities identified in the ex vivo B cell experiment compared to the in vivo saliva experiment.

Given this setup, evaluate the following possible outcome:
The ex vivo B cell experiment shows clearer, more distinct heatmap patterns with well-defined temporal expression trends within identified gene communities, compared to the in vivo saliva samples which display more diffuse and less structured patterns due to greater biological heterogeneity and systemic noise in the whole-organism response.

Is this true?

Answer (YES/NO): NO